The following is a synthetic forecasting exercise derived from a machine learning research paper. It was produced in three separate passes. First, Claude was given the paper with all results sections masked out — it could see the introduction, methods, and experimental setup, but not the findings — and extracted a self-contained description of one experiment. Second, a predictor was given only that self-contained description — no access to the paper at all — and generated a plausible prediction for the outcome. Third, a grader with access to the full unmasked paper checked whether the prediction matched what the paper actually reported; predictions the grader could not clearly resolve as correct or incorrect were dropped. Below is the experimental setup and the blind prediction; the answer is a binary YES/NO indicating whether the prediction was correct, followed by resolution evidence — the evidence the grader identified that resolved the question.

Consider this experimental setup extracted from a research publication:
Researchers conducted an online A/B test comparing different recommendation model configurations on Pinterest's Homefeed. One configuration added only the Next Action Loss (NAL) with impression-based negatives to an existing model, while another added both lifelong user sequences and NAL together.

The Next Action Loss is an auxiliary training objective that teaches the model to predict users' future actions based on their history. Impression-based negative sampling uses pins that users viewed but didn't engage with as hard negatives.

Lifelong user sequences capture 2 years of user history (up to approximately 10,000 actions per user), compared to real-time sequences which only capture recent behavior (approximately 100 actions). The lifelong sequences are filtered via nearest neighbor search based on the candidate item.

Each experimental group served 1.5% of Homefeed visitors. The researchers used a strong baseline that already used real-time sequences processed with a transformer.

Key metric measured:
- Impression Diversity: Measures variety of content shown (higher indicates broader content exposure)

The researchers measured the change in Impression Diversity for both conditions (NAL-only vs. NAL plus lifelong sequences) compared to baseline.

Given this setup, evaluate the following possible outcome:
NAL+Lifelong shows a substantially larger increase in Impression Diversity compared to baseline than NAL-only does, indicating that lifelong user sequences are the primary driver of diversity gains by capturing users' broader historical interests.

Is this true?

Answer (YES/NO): YES